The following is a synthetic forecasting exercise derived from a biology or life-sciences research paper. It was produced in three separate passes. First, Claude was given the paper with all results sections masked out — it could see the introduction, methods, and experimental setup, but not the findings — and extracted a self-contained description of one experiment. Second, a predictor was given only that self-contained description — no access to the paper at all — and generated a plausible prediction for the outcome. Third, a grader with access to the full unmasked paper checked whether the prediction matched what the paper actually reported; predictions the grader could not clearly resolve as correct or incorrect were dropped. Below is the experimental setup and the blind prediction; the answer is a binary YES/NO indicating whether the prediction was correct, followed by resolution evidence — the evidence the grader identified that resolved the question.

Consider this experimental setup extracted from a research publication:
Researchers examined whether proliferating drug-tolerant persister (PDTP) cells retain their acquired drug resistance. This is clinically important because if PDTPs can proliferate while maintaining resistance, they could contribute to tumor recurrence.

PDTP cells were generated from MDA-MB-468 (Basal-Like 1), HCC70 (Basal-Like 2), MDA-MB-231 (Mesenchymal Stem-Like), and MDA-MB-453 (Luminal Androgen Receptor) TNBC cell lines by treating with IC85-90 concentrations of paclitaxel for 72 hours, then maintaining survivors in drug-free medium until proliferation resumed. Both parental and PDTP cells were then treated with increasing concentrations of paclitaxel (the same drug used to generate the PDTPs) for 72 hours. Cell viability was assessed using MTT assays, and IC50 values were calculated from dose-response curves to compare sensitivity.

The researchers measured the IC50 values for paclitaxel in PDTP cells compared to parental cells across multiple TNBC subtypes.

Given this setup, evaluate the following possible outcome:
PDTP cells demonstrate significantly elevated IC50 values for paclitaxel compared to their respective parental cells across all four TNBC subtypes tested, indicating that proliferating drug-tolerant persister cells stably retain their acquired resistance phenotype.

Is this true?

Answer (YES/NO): NO